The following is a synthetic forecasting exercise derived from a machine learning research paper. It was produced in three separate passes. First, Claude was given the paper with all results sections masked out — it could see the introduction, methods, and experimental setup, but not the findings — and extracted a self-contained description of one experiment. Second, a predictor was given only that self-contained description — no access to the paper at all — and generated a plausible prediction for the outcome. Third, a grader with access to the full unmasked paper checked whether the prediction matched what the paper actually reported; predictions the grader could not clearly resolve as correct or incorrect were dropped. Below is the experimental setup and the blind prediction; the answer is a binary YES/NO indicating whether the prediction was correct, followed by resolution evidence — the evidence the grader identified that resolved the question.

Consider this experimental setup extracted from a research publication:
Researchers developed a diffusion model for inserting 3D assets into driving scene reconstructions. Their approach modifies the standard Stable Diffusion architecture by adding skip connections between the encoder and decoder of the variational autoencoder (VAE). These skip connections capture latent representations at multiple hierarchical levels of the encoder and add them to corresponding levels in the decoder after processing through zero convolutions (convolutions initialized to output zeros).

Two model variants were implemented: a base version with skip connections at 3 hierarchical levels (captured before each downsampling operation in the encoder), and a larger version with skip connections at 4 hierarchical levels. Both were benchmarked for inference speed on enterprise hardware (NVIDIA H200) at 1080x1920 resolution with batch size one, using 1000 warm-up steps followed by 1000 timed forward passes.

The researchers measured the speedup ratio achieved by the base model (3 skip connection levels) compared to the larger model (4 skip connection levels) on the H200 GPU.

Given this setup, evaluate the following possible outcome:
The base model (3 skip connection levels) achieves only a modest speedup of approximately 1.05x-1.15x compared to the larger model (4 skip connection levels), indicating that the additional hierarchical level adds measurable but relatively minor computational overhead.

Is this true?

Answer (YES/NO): NO